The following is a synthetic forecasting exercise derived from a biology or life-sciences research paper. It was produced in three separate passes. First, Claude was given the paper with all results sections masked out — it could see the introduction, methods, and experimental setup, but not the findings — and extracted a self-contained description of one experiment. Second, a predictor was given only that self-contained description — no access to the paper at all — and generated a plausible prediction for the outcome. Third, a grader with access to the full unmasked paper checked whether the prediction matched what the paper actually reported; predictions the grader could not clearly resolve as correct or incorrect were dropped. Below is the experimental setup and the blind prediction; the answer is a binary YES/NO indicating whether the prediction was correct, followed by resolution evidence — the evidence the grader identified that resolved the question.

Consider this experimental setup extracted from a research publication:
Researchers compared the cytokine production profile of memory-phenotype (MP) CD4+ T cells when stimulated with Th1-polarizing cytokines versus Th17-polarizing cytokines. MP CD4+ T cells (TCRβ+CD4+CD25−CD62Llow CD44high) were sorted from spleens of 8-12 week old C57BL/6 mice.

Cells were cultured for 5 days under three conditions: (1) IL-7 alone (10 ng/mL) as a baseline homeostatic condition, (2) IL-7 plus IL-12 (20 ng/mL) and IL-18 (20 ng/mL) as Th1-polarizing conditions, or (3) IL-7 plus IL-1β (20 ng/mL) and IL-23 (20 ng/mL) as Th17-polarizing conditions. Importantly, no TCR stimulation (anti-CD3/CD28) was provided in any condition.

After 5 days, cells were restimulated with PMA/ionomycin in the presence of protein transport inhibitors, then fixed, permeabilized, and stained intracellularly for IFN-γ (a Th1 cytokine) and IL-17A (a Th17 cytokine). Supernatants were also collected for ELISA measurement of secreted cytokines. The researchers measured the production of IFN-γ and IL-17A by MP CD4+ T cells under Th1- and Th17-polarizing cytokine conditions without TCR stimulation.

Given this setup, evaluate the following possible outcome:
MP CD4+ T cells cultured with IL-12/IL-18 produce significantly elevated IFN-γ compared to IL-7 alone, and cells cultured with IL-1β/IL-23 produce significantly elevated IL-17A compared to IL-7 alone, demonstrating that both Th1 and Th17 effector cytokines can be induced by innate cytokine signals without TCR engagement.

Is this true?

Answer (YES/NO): YES